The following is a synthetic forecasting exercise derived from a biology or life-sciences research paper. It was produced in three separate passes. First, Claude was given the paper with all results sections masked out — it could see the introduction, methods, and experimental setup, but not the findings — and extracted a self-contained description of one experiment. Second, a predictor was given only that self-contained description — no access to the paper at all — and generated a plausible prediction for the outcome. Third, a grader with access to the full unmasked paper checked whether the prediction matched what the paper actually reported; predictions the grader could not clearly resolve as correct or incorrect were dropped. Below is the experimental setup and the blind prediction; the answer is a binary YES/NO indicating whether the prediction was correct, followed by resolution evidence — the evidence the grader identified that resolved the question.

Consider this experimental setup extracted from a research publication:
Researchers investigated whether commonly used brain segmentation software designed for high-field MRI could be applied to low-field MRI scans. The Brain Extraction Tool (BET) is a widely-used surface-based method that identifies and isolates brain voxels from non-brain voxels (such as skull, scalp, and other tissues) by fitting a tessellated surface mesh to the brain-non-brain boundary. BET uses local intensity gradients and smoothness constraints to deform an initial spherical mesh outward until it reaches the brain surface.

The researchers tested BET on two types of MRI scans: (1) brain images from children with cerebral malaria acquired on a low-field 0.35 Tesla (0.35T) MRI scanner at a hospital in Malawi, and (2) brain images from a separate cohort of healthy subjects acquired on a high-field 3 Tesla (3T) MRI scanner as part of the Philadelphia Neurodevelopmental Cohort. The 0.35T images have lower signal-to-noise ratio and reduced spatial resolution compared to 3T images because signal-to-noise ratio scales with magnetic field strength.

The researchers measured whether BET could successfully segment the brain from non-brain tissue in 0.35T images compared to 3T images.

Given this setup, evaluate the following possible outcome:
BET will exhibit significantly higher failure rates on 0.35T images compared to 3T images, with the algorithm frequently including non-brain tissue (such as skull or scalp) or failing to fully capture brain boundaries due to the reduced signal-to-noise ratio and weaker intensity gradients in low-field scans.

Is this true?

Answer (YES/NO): YES